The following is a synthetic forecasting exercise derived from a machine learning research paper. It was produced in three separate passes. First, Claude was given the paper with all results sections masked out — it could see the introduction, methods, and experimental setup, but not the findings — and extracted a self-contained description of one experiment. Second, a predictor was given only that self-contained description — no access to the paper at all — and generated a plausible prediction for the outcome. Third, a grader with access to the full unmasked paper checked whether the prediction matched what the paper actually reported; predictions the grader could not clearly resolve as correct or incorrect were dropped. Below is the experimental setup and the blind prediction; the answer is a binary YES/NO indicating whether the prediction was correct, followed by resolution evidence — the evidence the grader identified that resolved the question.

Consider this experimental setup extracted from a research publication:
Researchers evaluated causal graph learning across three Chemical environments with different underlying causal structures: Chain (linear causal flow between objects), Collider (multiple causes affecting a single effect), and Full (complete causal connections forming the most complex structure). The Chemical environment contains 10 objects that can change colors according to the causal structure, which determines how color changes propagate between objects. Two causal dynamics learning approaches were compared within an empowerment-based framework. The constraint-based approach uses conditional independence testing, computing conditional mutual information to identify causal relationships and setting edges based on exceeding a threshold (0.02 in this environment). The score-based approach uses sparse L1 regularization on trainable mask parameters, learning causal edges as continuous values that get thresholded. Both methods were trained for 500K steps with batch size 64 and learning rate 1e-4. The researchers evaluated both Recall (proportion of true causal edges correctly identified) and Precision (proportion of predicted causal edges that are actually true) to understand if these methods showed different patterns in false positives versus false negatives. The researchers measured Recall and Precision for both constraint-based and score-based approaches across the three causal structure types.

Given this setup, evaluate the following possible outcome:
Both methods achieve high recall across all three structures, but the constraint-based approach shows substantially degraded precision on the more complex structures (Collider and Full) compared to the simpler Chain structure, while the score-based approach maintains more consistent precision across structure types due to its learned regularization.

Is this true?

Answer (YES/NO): NO